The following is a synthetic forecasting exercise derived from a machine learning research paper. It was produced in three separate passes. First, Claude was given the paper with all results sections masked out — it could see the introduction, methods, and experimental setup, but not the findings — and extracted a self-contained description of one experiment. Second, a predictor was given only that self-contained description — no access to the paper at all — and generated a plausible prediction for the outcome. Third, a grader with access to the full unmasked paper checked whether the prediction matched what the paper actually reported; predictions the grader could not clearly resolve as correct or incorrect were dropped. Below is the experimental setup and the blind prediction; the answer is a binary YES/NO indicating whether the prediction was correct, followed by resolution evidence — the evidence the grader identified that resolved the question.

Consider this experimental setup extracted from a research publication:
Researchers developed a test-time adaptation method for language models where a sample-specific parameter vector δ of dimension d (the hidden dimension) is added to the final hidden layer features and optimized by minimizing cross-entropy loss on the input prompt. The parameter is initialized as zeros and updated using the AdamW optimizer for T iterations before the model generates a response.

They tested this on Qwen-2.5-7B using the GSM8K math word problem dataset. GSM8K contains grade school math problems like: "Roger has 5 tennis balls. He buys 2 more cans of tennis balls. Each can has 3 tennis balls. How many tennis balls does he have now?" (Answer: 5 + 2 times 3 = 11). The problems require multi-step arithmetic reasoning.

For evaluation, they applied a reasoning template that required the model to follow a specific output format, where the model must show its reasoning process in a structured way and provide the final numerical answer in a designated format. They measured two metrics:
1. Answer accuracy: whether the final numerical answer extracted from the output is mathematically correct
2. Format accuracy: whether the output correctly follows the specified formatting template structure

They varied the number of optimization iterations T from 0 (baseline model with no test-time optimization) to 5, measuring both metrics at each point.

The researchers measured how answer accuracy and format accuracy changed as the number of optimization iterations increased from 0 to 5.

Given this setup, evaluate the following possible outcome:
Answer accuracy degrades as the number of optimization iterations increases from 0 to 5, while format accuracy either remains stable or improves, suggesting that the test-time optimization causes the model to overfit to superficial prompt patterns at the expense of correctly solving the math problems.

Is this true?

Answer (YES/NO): NO